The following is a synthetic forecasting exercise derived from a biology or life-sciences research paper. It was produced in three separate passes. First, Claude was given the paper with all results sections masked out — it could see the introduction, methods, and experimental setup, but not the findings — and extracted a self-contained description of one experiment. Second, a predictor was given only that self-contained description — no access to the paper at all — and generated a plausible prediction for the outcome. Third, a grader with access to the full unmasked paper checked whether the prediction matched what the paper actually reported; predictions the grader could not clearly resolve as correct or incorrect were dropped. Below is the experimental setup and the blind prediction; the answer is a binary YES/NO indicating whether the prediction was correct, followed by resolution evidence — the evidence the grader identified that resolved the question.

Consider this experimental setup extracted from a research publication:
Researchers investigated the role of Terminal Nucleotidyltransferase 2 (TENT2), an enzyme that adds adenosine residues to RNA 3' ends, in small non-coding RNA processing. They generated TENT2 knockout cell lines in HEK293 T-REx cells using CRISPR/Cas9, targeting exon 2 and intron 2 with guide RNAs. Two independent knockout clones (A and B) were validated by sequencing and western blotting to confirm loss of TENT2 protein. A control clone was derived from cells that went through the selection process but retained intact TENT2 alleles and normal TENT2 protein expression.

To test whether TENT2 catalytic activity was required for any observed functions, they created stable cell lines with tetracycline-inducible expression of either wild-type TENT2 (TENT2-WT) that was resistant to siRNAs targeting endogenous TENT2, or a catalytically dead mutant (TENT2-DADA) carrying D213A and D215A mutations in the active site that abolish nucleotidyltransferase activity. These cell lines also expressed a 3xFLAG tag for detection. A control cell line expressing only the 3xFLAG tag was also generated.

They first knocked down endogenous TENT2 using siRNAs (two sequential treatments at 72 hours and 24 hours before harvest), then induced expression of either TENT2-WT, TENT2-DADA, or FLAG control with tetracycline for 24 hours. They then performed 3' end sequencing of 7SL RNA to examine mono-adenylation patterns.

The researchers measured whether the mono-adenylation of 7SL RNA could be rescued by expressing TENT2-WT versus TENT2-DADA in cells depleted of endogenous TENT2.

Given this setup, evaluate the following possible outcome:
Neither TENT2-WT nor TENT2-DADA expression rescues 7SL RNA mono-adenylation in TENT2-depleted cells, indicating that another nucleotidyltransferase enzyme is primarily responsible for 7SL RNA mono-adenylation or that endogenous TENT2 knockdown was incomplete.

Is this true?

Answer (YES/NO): NO